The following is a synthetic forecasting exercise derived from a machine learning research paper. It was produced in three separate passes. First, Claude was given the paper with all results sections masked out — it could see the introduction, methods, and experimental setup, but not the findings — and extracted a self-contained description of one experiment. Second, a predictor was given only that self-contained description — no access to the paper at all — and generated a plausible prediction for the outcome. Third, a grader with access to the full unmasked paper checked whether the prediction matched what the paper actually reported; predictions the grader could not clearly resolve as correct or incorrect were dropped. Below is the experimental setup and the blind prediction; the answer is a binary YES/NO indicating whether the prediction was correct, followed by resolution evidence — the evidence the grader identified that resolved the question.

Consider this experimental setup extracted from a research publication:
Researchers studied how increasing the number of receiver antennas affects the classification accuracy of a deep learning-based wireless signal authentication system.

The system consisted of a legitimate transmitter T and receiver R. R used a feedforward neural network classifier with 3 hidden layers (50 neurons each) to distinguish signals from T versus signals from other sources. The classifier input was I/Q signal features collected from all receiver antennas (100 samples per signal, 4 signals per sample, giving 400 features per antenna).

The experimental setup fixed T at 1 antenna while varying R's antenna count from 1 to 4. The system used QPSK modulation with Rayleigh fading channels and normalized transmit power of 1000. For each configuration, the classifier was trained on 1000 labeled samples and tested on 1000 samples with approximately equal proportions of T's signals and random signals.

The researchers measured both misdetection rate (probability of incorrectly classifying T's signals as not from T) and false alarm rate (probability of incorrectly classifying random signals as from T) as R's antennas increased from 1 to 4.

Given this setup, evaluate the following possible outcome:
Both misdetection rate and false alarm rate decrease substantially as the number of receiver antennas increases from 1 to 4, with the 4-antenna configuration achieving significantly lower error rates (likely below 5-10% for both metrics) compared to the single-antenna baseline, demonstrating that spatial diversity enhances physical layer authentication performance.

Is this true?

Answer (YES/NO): NO